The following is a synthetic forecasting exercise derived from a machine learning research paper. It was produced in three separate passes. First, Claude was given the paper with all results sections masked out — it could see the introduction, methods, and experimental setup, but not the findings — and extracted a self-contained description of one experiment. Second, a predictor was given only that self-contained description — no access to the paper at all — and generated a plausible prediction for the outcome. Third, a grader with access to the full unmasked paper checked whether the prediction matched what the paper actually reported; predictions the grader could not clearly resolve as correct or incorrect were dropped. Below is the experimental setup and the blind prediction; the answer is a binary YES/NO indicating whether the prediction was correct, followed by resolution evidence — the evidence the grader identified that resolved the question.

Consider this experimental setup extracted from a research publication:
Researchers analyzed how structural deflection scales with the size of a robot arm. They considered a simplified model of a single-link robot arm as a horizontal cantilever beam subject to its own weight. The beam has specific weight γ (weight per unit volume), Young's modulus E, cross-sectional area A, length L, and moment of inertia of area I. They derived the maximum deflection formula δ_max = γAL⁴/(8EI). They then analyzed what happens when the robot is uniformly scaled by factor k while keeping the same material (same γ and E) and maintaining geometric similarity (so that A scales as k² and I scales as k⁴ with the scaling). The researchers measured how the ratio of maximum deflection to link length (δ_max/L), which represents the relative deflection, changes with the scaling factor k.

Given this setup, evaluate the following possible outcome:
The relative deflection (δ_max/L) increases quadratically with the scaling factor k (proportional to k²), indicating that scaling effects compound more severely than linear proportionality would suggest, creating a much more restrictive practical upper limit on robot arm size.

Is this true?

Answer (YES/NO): NO